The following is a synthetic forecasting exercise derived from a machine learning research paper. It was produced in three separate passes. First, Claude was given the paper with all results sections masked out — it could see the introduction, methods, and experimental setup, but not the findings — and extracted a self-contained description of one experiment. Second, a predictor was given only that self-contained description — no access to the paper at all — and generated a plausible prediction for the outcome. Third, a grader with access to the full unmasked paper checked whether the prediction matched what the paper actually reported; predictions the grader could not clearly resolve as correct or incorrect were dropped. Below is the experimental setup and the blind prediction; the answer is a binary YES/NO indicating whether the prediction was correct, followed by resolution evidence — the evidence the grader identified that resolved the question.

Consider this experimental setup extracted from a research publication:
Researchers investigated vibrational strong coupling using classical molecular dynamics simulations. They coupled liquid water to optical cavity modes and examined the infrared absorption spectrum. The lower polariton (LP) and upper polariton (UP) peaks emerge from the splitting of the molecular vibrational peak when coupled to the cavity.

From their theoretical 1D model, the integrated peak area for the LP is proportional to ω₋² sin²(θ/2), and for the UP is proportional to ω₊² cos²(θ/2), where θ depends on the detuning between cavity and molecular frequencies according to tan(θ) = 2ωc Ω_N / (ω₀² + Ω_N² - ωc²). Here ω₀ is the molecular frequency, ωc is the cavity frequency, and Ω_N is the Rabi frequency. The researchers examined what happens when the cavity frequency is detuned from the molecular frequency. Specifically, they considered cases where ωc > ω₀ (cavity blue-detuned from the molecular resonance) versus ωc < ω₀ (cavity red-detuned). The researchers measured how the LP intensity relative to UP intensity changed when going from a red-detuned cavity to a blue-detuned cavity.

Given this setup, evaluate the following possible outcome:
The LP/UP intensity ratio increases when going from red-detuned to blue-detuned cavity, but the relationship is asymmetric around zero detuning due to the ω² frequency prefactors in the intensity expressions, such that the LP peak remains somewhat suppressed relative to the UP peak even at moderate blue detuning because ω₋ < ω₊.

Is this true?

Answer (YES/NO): YES